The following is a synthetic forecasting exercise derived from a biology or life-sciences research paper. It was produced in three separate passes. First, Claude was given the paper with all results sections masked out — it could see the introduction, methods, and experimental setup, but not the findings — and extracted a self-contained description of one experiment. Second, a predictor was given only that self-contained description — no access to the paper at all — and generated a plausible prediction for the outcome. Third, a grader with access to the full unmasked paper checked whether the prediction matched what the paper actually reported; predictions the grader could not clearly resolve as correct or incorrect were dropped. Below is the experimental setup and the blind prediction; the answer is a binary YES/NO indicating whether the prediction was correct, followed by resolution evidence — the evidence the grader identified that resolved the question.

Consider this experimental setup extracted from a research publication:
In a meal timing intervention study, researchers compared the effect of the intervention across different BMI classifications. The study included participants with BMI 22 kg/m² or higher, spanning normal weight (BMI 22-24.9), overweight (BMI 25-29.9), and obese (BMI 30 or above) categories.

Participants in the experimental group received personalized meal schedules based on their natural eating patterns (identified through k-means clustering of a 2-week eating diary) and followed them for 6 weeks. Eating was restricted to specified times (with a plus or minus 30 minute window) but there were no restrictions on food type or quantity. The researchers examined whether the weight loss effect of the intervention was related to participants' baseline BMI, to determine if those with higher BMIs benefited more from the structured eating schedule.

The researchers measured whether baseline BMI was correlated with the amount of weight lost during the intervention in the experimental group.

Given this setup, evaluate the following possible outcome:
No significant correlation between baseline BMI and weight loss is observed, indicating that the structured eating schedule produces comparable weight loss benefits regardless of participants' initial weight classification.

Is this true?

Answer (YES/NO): NO